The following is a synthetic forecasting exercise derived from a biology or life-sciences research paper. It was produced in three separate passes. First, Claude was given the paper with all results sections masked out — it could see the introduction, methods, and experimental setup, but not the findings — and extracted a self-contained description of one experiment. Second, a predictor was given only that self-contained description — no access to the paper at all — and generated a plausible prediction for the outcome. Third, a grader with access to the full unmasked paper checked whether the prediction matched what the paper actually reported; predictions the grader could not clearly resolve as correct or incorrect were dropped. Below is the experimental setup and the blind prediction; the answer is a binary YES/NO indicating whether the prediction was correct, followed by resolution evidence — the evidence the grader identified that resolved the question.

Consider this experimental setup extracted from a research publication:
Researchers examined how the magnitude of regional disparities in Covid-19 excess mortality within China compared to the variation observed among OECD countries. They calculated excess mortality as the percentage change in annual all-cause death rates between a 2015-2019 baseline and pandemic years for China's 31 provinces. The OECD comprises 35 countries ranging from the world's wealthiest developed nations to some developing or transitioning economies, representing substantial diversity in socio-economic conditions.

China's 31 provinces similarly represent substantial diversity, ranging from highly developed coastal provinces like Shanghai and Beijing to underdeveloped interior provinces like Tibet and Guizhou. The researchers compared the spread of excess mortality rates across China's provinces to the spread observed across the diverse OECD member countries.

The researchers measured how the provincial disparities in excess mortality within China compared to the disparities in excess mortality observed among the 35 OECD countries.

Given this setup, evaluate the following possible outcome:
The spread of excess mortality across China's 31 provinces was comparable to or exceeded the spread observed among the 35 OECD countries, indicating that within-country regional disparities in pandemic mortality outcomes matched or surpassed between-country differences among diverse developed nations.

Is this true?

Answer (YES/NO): NO